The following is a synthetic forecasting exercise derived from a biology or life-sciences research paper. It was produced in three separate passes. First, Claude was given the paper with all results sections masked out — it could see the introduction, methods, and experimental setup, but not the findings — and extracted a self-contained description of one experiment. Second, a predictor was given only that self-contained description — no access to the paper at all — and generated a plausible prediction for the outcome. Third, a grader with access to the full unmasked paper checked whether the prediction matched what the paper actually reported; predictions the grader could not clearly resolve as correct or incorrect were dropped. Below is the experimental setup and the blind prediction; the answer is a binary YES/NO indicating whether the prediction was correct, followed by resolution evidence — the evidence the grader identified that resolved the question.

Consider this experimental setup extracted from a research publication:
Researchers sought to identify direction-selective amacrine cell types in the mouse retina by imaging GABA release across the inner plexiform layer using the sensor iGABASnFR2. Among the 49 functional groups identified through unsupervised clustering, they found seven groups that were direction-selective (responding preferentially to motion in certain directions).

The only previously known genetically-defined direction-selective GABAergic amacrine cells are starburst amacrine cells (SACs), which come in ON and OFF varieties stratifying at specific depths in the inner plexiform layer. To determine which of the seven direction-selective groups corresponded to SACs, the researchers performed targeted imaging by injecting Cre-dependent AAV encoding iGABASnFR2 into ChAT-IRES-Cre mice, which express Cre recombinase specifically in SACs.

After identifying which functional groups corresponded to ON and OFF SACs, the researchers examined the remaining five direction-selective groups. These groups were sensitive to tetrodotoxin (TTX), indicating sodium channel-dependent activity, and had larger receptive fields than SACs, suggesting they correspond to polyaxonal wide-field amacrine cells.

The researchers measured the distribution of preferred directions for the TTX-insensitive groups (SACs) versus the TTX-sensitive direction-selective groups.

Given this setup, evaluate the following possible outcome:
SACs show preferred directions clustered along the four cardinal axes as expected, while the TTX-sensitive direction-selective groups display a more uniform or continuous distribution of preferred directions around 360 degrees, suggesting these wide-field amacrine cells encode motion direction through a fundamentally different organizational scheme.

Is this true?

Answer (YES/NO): NO